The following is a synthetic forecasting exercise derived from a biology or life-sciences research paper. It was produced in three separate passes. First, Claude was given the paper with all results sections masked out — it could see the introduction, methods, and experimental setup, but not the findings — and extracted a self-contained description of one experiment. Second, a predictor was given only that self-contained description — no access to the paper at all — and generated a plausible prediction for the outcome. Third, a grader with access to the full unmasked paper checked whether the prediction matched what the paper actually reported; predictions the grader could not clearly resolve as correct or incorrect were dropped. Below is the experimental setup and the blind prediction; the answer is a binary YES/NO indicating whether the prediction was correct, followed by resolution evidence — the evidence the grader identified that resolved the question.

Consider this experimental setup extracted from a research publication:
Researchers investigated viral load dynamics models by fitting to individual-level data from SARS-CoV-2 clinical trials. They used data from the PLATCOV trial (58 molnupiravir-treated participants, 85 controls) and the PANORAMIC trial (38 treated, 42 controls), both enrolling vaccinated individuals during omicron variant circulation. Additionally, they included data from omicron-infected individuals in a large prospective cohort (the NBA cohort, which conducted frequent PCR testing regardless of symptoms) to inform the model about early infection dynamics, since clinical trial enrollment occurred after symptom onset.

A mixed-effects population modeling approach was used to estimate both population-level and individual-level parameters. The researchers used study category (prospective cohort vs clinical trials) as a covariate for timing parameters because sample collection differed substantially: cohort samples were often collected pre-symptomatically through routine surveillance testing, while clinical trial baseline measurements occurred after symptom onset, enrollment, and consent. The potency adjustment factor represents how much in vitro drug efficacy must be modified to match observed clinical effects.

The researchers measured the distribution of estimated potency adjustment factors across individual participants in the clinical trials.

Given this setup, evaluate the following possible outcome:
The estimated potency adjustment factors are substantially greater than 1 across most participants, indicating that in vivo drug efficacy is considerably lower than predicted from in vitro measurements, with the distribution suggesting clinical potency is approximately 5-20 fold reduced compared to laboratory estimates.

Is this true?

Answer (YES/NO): NO